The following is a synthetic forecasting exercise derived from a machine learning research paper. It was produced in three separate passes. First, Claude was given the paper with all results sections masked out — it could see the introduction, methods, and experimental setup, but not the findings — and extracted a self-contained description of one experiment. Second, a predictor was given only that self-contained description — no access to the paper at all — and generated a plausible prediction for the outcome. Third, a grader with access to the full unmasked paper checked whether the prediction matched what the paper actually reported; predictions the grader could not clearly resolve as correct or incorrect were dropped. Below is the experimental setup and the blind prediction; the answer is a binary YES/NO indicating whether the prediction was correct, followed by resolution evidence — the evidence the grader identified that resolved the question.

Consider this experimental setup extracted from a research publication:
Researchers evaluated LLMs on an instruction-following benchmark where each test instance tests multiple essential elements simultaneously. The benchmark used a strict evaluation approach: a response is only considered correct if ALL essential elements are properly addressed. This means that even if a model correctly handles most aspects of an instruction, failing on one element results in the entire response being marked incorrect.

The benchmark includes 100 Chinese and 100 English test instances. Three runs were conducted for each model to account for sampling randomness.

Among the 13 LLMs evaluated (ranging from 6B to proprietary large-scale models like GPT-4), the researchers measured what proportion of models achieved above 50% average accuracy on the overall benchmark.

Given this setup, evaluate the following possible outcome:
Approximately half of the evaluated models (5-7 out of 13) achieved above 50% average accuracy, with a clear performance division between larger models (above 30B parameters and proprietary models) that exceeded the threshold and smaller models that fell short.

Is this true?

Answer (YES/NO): NO